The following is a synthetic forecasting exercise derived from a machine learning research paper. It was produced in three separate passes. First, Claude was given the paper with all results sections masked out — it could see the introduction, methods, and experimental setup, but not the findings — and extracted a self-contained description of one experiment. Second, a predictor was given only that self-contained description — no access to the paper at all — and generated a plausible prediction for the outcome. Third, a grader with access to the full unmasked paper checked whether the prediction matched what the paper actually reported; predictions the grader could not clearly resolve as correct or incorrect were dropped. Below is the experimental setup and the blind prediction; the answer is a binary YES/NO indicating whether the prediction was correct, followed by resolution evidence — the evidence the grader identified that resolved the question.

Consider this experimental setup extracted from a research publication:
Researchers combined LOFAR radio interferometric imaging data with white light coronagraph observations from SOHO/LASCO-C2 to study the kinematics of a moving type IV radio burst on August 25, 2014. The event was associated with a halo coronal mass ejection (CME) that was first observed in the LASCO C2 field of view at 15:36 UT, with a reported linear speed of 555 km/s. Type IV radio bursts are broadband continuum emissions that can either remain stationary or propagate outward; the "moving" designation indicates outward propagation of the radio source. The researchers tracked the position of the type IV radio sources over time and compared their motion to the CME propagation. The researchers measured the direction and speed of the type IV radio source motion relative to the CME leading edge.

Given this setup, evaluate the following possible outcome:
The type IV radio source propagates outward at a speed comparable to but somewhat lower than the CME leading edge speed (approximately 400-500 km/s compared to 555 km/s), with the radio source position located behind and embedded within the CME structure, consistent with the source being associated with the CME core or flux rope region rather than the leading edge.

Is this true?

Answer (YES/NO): YES